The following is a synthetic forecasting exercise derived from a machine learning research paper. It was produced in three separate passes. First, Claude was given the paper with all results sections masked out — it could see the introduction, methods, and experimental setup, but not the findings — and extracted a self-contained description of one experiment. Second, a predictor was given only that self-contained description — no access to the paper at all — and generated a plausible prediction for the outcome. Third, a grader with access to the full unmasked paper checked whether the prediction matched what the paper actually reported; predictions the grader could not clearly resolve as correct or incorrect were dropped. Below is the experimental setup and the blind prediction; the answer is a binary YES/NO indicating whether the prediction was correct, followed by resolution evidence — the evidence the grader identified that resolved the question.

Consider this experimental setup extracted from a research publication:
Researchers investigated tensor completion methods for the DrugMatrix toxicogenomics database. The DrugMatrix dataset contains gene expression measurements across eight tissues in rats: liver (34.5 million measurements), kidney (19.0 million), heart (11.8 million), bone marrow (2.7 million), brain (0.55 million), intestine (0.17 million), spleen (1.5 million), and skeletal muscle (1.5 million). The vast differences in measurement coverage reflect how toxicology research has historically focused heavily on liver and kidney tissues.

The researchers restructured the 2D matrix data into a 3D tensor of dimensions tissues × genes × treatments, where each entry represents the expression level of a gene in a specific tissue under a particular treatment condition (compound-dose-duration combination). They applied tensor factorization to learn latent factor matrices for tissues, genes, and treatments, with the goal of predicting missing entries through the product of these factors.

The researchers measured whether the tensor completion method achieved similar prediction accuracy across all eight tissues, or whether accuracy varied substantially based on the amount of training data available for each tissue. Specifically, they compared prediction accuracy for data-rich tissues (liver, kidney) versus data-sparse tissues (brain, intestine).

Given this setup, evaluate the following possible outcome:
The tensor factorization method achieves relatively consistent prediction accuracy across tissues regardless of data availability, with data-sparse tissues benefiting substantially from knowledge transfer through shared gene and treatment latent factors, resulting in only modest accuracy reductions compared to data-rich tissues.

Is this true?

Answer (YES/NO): NO